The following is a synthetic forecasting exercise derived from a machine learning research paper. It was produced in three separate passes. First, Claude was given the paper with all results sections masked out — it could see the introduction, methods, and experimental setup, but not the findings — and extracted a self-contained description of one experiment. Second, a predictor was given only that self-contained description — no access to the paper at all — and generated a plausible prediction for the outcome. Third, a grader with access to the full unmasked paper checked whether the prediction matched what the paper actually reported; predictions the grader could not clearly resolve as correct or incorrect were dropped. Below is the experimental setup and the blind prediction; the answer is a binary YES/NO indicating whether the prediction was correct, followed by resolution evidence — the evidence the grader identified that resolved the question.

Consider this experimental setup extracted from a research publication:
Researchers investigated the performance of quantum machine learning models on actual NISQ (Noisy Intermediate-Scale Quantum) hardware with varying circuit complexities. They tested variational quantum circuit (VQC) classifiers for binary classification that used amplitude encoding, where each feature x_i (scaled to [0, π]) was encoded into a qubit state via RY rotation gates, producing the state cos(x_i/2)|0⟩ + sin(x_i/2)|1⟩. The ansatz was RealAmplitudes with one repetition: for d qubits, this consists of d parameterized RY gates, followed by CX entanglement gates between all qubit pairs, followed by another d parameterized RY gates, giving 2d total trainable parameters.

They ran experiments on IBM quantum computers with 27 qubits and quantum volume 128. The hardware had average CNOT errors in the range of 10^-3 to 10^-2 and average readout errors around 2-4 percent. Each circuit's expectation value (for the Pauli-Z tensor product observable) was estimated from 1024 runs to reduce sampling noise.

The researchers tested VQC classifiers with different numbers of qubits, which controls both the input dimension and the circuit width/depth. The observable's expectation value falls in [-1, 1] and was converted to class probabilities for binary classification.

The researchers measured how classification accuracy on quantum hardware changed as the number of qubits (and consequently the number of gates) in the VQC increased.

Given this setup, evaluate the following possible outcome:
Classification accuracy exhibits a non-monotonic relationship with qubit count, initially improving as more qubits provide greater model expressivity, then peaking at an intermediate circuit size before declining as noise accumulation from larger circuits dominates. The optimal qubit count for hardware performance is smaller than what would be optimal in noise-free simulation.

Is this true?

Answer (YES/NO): NO